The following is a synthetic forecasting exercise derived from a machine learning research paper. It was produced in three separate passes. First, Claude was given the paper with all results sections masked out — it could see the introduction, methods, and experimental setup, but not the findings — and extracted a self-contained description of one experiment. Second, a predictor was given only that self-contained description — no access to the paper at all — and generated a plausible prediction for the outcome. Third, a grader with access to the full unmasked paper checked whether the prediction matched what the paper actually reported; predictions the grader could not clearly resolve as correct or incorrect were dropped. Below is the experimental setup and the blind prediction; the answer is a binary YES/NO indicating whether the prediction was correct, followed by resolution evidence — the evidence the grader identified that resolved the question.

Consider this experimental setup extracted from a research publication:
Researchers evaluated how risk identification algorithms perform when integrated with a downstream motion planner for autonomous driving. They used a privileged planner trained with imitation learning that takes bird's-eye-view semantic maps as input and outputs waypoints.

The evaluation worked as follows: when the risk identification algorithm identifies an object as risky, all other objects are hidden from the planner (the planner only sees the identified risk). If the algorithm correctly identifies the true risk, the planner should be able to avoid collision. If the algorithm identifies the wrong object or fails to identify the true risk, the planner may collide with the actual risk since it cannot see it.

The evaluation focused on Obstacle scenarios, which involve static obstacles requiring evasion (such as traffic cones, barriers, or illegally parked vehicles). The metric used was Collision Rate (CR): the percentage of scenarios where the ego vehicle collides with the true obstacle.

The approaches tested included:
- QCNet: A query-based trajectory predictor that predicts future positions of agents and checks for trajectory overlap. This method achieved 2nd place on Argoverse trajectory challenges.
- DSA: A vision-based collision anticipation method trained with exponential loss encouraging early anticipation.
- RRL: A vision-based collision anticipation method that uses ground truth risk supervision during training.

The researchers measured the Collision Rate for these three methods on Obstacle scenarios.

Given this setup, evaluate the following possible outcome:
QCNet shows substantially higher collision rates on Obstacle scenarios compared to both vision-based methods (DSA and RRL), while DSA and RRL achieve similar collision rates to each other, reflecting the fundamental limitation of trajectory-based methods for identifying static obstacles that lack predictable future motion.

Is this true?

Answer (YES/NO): NO